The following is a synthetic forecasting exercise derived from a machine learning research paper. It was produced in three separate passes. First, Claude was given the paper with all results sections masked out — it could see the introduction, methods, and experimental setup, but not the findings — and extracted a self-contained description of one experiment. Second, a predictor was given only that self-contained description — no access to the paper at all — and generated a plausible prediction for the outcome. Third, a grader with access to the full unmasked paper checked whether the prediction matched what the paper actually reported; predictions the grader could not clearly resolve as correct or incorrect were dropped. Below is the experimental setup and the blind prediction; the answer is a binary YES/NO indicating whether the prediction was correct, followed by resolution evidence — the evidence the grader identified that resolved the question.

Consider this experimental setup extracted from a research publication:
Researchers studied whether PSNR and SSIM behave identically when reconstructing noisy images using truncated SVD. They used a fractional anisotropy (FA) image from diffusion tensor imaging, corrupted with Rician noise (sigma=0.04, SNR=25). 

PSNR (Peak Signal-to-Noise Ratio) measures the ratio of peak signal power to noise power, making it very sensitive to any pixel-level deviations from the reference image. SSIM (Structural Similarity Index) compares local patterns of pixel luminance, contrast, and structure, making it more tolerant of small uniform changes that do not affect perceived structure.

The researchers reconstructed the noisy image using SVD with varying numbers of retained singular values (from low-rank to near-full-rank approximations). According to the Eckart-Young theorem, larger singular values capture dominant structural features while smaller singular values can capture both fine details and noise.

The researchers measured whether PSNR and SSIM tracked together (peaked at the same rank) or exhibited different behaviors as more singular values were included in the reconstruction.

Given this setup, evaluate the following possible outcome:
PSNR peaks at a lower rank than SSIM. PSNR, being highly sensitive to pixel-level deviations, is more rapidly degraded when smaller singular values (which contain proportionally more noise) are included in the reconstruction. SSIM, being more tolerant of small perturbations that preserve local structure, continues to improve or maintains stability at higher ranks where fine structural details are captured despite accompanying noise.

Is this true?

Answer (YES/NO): YES